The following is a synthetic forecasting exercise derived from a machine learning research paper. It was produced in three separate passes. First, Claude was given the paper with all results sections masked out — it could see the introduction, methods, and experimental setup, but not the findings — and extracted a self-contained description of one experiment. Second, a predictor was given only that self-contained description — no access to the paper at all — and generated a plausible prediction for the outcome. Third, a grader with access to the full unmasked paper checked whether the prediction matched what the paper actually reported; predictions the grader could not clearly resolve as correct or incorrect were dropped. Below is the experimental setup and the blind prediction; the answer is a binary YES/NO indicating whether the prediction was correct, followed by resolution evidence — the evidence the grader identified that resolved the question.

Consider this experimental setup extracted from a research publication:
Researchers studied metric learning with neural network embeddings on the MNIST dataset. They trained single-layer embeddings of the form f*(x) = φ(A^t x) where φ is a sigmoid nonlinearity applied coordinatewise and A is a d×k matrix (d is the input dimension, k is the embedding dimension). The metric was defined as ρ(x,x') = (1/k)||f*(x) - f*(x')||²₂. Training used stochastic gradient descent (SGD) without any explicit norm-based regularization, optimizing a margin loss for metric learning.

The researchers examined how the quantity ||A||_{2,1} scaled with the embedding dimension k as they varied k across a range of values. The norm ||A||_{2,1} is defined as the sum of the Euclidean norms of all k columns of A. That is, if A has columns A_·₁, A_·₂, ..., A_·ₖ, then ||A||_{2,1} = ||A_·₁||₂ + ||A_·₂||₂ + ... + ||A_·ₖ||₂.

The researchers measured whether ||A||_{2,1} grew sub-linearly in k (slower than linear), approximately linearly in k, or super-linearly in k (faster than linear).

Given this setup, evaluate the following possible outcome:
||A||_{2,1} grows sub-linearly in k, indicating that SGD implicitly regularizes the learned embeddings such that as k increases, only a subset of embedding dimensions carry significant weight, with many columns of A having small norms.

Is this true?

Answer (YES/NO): NO